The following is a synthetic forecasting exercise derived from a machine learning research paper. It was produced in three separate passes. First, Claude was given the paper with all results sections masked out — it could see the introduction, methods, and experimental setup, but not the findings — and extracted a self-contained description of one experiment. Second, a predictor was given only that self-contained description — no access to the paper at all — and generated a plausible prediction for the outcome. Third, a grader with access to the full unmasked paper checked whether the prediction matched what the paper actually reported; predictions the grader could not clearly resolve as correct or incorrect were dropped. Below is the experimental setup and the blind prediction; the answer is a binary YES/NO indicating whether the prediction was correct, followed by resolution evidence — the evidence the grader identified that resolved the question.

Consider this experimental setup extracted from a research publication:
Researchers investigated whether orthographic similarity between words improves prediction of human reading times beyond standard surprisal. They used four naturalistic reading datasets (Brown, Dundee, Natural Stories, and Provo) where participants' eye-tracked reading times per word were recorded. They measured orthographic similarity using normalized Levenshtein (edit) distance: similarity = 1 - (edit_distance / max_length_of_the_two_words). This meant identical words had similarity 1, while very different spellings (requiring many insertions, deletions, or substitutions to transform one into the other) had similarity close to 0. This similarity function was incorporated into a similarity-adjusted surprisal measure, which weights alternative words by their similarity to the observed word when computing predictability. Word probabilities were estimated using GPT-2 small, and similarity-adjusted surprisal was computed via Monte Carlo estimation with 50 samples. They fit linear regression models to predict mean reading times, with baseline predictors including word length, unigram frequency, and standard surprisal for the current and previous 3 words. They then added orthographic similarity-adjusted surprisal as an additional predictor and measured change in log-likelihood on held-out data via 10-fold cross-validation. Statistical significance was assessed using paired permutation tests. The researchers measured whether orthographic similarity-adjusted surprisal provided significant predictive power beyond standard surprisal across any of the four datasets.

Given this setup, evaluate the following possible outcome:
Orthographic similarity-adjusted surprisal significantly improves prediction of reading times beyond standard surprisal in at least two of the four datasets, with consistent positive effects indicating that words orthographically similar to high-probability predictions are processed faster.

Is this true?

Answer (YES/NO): NO